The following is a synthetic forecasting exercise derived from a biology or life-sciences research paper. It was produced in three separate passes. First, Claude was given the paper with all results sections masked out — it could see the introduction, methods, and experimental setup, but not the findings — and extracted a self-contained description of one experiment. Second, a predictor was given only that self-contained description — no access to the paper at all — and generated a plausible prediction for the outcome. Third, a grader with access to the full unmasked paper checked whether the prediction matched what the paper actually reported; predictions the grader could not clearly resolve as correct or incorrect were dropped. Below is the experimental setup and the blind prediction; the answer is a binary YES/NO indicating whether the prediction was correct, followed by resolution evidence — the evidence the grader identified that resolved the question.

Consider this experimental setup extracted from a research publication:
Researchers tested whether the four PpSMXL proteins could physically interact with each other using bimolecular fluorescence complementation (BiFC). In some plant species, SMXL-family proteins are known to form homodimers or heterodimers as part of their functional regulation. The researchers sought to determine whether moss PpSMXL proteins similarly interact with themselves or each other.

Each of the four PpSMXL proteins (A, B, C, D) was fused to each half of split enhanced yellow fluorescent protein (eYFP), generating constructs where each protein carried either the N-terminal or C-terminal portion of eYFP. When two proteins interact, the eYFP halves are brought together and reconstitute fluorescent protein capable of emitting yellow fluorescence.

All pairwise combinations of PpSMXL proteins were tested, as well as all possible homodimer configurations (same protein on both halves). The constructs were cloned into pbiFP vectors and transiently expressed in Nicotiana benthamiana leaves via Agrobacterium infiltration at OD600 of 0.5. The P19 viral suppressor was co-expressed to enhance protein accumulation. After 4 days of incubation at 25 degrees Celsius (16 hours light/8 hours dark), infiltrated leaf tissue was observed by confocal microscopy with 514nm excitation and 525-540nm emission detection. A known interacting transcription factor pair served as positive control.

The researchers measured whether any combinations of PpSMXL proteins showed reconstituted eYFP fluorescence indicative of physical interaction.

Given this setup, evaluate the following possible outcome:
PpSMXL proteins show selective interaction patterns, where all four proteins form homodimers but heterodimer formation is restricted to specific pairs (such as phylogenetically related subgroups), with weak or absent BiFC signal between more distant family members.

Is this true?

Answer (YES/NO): NO